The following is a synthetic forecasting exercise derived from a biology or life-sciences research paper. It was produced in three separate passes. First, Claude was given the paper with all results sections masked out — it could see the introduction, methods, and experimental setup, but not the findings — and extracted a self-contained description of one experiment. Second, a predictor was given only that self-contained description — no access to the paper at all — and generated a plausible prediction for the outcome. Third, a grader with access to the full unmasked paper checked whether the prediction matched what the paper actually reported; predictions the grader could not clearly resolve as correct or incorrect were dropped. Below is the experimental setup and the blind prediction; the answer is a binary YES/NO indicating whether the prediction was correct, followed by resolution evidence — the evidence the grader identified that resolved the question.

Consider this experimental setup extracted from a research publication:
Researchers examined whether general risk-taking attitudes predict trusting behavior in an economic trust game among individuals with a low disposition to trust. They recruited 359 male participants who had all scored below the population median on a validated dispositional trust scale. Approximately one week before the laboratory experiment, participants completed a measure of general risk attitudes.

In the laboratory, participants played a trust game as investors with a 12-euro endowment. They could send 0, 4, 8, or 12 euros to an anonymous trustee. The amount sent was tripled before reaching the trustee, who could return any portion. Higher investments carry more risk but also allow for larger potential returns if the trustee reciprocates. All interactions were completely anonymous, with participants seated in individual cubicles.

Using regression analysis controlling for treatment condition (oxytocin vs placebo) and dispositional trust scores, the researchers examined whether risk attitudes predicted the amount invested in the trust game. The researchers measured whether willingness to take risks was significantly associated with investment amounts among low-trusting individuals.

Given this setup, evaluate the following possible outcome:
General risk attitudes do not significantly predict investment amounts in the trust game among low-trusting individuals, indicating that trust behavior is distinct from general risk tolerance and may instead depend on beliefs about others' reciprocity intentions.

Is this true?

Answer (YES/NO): YES